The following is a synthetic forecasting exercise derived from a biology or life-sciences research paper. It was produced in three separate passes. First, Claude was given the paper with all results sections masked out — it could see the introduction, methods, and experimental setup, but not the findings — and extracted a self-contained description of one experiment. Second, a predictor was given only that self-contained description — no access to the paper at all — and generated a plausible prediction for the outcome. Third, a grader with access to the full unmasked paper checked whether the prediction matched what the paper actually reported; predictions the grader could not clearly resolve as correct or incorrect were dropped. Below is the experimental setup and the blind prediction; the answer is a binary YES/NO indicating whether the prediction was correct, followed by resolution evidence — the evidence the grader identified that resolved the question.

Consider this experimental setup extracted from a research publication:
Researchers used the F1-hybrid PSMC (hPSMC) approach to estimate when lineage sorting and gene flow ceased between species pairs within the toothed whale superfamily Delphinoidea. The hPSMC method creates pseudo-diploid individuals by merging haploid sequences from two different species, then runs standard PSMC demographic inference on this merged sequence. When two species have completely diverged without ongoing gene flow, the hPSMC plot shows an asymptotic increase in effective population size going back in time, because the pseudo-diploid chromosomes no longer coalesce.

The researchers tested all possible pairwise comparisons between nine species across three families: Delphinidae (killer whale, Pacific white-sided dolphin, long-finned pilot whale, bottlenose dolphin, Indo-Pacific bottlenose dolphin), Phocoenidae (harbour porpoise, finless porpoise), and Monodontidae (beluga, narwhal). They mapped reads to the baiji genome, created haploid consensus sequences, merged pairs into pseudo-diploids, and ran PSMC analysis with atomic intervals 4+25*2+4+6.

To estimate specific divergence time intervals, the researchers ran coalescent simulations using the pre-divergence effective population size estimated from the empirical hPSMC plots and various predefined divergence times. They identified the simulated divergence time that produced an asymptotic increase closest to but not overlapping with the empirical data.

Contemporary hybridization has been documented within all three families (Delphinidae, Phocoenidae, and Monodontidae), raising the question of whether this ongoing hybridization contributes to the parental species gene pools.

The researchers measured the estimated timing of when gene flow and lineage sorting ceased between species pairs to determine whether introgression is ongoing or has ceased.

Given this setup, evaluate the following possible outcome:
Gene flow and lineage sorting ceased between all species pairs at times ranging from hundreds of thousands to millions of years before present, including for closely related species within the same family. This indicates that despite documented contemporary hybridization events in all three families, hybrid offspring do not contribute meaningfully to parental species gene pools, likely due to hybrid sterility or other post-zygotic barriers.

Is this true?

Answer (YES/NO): YES